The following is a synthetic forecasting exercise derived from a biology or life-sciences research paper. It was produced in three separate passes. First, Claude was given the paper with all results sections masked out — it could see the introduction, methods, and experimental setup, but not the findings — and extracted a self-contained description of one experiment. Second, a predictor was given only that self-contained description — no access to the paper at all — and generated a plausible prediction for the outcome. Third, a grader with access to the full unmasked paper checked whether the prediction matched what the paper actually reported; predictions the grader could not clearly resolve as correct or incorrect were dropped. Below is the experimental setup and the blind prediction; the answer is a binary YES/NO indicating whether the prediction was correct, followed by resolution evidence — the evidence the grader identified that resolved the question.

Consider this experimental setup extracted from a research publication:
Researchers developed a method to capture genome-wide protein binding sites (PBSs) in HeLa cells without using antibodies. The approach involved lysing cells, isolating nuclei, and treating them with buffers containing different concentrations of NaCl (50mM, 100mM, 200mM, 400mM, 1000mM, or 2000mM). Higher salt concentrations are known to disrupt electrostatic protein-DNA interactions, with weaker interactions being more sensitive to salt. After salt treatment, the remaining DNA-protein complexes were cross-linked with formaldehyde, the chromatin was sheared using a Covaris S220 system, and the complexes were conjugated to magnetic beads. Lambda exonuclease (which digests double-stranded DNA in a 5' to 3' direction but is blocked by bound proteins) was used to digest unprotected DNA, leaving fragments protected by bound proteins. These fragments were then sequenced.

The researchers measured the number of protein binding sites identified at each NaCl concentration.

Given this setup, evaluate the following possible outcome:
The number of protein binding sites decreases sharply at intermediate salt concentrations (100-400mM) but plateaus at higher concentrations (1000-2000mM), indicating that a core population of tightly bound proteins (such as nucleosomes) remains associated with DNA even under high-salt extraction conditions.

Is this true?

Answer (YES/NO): NO